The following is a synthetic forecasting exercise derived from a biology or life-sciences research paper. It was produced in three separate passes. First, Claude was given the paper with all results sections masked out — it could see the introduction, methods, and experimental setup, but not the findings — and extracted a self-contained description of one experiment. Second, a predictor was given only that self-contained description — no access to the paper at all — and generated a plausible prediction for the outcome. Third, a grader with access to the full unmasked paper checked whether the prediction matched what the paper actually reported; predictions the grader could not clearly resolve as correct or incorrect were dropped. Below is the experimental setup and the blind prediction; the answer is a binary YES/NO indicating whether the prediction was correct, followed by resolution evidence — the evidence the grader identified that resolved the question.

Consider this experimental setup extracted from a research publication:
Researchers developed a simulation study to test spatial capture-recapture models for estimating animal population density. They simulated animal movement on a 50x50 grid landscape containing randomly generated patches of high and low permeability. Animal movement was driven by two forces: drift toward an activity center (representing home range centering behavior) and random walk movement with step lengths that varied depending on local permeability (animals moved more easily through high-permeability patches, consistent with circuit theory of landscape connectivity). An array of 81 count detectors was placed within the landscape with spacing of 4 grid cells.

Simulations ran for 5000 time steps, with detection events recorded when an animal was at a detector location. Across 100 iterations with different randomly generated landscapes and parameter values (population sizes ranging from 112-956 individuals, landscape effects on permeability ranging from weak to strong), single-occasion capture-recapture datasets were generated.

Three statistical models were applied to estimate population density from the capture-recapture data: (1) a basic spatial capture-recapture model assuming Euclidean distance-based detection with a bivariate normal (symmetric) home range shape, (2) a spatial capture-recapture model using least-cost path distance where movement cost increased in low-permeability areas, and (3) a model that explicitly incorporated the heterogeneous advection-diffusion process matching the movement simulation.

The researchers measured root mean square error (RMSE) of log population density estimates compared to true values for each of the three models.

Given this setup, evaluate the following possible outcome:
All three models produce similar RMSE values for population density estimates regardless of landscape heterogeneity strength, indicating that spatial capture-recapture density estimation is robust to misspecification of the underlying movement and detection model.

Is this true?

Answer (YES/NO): YES